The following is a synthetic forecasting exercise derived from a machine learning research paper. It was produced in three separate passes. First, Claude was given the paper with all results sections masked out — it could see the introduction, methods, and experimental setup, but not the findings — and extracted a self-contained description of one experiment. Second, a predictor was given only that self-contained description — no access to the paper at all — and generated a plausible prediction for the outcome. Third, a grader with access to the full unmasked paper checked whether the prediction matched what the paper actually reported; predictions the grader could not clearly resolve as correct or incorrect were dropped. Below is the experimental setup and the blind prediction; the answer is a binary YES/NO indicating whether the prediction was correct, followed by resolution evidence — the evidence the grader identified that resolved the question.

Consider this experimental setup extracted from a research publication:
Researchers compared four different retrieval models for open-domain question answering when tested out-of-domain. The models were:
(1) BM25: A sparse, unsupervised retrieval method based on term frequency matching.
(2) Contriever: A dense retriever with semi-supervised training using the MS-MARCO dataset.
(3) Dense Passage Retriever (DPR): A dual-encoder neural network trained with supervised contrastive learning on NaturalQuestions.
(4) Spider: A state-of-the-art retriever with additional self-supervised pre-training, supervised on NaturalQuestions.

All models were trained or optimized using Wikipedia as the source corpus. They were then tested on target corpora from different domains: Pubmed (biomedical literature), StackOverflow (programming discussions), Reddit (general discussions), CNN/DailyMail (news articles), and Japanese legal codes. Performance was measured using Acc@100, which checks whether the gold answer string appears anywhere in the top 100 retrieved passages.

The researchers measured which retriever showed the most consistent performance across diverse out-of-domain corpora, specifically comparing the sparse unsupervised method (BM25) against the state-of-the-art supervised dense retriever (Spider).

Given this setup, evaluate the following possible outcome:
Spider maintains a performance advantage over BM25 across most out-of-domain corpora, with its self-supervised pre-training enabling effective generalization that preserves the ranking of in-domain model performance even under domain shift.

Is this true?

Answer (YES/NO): NO